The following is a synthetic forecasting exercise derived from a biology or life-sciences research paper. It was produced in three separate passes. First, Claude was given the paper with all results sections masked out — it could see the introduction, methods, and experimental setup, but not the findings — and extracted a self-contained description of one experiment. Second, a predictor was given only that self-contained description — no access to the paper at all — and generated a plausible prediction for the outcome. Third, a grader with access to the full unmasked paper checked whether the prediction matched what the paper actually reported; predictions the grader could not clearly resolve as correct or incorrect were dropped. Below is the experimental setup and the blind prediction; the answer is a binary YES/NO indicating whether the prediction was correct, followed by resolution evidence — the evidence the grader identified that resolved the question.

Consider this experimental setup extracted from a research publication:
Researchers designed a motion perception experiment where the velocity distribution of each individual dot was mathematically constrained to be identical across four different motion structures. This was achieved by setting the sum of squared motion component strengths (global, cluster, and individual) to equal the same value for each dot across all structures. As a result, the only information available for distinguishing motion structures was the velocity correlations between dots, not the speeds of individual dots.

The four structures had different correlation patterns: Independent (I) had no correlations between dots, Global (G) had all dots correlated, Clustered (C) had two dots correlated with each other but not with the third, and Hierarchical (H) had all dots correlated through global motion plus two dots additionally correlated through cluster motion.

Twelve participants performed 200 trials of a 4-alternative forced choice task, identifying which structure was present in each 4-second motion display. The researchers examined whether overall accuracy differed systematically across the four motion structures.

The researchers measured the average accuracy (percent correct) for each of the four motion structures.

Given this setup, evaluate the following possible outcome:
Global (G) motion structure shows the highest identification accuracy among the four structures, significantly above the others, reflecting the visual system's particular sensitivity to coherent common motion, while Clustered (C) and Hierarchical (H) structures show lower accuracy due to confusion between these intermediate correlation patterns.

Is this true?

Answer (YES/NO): YES